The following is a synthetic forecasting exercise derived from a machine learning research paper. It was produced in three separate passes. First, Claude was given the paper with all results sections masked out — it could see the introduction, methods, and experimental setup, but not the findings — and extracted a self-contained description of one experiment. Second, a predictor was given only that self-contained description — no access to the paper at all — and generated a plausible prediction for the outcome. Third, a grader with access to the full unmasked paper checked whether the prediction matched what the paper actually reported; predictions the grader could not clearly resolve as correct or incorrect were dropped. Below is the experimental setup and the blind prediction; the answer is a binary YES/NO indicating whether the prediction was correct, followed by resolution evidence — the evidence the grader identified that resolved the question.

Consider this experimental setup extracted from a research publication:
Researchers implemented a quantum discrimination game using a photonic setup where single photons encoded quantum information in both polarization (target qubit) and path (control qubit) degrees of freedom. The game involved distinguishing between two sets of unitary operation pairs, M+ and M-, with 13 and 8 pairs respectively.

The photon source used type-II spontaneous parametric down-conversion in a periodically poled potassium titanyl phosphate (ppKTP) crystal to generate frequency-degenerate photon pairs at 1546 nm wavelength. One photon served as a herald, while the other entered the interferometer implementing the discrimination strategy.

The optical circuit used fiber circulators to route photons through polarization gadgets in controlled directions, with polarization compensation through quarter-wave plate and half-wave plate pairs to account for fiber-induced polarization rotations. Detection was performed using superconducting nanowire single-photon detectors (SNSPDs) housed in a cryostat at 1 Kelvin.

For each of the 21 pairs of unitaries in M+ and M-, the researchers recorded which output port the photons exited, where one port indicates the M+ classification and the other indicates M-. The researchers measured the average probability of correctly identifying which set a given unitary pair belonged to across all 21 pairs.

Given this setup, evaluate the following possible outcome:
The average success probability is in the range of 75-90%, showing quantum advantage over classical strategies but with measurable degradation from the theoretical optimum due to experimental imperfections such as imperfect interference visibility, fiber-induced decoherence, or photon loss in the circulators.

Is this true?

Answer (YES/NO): NO